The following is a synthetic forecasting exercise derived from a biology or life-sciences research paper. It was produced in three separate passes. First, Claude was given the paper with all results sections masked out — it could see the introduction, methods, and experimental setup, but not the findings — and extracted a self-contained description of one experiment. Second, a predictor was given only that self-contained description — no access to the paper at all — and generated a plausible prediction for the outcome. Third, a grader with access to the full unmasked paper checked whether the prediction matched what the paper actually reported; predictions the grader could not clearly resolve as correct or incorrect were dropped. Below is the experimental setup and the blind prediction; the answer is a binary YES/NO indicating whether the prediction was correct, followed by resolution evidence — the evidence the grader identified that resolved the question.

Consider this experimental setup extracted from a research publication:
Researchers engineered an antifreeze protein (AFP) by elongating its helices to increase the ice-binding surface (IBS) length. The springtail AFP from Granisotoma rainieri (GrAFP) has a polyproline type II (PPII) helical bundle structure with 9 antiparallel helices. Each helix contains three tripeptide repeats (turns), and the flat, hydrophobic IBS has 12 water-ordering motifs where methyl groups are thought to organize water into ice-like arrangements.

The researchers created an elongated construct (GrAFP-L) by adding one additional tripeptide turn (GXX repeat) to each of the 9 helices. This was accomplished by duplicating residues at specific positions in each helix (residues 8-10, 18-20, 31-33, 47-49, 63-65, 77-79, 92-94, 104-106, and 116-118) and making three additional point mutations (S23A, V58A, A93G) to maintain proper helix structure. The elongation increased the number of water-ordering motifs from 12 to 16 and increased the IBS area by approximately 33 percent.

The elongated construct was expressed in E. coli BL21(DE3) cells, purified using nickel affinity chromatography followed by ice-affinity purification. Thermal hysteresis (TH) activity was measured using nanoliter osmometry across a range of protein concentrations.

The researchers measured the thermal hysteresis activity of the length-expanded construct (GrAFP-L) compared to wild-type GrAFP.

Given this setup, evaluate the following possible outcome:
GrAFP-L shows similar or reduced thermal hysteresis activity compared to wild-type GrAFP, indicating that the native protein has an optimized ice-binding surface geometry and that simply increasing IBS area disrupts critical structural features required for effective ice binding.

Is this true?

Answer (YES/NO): YES